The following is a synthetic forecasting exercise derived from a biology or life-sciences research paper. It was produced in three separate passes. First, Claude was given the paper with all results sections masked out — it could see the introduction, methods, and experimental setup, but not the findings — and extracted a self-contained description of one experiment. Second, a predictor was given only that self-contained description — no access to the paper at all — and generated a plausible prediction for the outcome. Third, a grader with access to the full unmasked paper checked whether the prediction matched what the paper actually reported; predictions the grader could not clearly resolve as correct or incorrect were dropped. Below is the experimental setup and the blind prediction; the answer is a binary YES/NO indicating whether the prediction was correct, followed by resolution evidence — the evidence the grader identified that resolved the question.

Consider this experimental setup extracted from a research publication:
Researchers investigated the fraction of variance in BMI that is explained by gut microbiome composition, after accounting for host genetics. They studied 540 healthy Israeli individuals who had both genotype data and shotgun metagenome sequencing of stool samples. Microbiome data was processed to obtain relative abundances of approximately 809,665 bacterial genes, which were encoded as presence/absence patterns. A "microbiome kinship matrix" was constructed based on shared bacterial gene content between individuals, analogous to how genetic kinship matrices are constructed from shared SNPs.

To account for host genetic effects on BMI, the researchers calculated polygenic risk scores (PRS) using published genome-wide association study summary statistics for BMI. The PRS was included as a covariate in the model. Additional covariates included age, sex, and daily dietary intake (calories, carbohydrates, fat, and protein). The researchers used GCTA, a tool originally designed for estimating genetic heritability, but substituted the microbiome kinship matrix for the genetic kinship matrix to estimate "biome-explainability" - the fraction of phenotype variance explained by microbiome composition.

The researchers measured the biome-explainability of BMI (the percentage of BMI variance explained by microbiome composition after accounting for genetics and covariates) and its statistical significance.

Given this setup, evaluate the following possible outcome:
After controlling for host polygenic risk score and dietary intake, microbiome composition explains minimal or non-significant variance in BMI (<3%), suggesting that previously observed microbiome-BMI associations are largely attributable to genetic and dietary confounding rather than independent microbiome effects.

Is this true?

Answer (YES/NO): NO